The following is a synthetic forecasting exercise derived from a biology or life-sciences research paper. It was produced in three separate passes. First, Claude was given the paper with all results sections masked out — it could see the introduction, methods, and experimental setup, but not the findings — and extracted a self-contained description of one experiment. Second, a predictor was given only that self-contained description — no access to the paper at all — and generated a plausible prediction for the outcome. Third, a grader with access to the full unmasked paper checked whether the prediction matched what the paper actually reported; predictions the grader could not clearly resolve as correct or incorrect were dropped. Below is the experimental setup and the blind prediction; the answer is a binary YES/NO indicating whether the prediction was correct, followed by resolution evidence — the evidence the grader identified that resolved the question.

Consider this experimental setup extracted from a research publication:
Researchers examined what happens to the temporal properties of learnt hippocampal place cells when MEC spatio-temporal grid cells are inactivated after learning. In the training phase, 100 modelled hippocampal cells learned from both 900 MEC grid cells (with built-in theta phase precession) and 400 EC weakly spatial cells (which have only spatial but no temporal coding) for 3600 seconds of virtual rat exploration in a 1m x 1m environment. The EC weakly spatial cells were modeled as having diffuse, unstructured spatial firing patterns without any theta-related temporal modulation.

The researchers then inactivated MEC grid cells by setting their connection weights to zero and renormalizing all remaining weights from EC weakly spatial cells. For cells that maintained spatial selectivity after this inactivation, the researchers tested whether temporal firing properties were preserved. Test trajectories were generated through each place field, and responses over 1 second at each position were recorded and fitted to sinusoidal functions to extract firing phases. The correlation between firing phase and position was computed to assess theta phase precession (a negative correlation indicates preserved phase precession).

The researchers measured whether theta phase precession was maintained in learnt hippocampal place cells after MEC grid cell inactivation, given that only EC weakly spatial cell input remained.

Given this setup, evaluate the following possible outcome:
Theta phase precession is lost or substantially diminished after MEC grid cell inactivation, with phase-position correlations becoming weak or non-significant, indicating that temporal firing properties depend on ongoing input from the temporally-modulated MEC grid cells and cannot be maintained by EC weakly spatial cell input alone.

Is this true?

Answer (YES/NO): YES